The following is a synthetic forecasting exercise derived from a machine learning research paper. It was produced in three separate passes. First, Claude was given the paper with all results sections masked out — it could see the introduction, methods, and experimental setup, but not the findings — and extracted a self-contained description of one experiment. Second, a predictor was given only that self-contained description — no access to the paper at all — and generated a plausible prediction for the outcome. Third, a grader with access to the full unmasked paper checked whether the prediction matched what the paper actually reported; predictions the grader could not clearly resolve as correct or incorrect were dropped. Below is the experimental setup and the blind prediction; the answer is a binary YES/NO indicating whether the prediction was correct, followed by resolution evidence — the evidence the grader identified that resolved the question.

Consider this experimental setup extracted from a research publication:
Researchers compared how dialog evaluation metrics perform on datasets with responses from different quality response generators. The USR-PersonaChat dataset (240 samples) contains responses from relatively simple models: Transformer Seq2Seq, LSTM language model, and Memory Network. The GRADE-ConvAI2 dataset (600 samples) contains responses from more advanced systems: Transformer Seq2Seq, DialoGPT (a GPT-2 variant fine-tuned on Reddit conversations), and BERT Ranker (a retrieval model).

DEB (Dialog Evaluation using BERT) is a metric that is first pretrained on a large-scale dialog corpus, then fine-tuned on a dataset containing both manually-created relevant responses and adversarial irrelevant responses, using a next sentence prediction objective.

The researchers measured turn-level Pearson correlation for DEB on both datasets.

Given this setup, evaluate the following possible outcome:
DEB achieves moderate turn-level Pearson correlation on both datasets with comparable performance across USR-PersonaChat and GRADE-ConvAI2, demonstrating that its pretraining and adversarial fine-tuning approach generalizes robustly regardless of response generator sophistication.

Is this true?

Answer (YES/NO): NO